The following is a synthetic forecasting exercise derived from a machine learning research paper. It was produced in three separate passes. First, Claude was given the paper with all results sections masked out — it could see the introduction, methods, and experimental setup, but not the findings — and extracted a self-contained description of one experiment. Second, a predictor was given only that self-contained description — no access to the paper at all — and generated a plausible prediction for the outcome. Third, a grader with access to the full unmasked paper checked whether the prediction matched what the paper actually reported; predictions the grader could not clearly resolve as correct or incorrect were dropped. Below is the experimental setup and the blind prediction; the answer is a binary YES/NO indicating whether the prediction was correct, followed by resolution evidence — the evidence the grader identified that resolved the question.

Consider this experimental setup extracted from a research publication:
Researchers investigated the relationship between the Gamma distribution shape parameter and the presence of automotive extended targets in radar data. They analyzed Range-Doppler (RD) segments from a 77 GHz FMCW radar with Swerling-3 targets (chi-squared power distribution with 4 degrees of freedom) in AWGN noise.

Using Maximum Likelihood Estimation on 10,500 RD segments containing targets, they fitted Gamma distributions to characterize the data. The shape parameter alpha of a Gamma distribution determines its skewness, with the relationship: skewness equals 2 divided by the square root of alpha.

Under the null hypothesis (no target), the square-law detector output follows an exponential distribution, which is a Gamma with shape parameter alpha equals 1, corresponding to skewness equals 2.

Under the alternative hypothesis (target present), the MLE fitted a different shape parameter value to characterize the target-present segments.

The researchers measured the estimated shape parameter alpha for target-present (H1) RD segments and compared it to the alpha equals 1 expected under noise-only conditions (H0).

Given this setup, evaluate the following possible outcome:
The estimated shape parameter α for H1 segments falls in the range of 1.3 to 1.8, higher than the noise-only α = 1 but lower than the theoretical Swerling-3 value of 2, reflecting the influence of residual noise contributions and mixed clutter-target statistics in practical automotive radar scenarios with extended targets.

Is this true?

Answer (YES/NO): NO